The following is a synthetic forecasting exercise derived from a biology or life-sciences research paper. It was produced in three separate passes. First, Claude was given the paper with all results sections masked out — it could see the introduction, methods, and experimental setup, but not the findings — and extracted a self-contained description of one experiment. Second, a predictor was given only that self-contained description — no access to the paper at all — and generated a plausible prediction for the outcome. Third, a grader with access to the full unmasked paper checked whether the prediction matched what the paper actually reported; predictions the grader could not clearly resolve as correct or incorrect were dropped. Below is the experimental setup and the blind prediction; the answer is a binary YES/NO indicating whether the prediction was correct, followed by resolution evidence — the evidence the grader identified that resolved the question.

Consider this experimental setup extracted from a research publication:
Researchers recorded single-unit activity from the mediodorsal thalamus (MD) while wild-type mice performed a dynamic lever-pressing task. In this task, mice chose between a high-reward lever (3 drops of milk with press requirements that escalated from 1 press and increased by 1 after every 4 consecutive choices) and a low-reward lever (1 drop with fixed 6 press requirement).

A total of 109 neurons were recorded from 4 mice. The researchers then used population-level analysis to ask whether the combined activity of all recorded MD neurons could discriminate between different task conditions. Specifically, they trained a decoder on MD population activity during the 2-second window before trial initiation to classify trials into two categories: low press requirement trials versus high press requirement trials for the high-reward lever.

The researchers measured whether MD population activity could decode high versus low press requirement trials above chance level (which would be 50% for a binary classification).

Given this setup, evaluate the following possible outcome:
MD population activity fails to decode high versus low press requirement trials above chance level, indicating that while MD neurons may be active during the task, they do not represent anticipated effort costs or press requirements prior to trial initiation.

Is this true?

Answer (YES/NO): NO